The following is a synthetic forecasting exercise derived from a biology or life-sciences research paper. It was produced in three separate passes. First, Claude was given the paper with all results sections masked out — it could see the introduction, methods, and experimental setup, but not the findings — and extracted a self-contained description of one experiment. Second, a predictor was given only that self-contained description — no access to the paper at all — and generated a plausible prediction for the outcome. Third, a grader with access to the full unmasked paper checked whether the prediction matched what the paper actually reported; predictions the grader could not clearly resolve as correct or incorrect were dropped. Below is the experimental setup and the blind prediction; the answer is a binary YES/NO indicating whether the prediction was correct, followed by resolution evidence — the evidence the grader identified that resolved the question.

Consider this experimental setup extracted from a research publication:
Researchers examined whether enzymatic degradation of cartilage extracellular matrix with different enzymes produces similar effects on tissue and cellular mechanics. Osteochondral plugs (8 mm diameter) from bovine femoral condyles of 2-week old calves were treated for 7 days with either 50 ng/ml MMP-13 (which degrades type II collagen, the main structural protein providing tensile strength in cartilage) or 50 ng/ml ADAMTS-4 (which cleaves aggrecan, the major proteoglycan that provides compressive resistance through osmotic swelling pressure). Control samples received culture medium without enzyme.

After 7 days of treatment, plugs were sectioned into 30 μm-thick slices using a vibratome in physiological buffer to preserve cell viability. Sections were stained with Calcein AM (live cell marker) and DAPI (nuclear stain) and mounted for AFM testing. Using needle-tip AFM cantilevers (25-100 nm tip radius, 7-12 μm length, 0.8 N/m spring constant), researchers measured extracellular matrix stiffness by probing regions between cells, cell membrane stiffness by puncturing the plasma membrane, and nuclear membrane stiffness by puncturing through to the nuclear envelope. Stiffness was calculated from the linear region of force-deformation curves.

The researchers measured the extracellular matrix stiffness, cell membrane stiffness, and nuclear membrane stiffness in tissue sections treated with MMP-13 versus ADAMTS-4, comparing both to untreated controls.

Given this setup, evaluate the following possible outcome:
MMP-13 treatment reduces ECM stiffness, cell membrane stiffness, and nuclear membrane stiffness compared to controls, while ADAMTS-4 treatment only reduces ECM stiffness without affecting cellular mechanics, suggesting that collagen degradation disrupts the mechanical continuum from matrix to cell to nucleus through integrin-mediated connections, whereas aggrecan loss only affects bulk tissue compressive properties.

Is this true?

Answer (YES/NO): NO